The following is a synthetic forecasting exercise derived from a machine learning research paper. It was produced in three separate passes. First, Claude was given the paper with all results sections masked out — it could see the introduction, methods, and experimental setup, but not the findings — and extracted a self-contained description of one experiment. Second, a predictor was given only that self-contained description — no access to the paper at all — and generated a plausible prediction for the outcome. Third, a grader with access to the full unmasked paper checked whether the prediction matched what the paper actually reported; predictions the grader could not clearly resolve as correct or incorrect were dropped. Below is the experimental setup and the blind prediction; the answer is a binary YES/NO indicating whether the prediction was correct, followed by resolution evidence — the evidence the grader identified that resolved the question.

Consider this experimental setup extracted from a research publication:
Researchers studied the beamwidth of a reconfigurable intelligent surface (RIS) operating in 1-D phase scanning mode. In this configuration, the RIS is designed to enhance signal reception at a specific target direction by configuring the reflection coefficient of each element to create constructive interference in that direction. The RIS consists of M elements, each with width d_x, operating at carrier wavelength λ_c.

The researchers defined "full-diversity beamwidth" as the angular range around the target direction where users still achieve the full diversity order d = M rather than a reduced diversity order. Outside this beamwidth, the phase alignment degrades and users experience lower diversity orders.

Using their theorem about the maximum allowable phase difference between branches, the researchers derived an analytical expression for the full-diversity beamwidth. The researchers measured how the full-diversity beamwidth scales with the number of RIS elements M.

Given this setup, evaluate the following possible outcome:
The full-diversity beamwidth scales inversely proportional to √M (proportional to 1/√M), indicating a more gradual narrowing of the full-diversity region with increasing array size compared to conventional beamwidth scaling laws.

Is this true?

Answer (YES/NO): NO